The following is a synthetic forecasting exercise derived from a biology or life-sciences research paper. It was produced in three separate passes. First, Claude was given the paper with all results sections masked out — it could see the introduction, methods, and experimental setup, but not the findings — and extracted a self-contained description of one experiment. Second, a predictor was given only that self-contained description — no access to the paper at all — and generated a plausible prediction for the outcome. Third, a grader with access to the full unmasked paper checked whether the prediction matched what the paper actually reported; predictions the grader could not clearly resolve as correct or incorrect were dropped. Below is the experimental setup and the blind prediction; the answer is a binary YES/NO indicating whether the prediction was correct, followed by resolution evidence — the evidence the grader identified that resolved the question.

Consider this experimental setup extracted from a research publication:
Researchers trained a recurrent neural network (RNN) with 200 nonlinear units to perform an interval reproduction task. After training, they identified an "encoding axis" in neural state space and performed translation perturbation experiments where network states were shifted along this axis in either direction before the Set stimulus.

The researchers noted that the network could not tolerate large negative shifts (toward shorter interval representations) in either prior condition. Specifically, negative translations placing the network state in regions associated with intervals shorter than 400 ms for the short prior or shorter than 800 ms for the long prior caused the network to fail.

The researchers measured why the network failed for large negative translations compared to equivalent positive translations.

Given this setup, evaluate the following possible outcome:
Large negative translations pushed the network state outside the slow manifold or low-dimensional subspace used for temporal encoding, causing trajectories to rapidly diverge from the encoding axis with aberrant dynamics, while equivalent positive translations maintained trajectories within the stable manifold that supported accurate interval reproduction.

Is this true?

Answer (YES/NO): NO